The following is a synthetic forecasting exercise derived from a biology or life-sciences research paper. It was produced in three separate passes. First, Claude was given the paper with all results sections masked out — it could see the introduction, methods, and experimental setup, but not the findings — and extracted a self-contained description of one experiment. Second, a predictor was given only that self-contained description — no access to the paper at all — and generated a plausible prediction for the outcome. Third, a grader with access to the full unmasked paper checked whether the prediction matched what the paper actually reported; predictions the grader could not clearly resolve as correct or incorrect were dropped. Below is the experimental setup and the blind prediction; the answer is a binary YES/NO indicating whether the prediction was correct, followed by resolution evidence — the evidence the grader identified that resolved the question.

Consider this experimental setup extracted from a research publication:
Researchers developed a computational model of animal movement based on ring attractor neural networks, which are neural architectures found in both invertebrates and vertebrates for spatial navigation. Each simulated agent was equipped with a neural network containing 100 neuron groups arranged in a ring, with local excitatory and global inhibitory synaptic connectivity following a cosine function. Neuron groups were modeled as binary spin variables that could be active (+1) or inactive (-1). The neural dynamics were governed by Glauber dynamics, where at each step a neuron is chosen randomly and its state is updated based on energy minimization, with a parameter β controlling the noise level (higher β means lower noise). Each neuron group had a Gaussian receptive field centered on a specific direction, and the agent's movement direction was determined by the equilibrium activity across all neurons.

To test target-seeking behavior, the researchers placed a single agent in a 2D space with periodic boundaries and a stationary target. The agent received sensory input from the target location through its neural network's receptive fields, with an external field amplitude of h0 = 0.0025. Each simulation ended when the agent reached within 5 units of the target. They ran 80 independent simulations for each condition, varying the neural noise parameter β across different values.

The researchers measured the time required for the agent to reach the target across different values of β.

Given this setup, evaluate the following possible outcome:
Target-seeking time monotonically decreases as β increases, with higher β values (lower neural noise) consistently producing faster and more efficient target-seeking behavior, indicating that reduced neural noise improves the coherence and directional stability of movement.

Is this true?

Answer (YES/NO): NO